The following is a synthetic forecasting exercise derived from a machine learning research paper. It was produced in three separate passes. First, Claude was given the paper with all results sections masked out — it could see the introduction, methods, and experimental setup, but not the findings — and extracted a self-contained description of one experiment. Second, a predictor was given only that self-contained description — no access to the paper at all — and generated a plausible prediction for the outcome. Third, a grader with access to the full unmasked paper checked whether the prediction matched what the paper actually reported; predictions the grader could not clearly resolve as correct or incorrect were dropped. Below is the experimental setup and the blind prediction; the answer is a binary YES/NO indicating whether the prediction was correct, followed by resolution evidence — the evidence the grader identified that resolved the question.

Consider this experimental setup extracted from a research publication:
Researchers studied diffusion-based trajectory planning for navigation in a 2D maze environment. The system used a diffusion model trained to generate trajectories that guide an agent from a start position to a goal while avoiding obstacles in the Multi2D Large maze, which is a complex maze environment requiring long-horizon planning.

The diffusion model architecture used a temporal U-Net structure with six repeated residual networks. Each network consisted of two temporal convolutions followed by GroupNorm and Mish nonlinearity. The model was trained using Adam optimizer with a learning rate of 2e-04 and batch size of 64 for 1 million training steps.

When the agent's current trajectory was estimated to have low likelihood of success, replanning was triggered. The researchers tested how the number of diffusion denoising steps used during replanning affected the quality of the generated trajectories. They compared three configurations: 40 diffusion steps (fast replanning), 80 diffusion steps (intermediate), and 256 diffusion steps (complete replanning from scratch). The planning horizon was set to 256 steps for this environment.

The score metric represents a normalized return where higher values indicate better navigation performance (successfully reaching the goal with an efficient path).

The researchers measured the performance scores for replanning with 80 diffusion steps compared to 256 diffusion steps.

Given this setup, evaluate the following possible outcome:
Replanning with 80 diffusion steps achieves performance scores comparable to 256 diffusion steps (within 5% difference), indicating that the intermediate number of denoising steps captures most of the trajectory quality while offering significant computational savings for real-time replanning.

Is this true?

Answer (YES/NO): YES